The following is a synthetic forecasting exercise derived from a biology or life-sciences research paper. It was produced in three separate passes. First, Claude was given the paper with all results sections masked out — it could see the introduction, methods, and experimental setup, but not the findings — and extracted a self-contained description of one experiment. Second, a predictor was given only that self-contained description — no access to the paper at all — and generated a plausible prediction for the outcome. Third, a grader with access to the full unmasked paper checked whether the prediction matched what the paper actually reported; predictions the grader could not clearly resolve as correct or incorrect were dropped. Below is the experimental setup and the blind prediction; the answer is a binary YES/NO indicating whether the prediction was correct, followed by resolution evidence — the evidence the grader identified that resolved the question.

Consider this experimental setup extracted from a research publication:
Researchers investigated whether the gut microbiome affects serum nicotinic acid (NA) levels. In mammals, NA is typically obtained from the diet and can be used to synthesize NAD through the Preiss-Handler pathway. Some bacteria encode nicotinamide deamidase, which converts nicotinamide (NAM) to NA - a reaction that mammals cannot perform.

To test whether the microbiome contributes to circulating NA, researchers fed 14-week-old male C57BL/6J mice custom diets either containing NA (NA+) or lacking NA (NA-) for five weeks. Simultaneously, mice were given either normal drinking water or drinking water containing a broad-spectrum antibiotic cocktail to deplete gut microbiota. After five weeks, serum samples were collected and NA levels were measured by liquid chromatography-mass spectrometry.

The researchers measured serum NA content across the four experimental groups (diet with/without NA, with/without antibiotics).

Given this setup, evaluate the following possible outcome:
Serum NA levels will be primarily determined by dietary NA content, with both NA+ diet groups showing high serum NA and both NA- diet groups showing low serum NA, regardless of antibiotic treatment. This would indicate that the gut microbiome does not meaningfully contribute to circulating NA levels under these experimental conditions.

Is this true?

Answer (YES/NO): NO